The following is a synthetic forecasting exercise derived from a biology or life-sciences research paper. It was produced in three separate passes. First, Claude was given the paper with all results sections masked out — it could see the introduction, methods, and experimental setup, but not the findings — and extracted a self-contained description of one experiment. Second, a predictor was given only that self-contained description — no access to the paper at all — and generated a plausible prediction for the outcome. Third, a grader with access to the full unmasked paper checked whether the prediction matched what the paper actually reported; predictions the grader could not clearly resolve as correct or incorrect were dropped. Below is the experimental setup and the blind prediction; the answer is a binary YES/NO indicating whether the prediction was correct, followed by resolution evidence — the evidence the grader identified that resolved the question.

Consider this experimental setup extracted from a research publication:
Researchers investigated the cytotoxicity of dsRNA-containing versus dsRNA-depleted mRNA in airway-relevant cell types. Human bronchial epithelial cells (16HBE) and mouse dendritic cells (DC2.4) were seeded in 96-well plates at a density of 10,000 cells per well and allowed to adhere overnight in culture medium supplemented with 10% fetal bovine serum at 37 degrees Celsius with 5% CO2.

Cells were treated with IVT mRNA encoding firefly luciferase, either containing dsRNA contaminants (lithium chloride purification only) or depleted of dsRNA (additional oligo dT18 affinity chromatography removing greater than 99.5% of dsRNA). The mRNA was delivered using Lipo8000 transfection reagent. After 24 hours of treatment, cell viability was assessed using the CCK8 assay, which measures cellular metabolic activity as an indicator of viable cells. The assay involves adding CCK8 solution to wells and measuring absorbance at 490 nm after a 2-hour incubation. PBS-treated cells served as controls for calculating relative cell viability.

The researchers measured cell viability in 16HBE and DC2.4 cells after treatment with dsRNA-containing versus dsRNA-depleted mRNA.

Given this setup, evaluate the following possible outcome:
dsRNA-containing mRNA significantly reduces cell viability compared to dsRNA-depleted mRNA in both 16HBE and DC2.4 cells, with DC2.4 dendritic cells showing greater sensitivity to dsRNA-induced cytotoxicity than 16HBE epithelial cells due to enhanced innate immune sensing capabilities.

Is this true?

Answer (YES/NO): NO